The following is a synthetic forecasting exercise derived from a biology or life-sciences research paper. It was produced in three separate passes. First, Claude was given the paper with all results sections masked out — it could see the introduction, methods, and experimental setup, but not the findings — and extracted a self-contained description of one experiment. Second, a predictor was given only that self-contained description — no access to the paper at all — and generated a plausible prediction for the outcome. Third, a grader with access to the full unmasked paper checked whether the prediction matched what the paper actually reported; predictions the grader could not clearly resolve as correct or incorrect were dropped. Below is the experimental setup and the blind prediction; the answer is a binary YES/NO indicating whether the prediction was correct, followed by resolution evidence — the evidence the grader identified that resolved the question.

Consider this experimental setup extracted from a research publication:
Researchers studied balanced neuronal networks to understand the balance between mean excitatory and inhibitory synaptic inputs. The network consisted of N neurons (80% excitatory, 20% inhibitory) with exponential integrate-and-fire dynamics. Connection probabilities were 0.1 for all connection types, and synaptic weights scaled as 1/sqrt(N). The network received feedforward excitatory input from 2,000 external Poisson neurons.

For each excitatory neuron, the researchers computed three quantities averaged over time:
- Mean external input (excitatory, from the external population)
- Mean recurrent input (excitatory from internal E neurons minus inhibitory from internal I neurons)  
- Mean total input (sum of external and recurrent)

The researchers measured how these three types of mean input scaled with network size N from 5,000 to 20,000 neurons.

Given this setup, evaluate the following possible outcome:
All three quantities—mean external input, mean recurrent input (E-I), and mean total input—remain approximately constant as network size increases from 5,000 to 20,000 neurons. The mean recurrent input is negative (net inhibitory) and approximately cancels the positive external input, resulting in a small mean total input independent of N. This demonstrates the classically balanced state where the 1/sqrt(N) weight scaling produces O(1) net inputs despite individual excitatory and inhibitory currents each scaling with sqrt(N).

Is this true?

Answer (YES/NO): NO